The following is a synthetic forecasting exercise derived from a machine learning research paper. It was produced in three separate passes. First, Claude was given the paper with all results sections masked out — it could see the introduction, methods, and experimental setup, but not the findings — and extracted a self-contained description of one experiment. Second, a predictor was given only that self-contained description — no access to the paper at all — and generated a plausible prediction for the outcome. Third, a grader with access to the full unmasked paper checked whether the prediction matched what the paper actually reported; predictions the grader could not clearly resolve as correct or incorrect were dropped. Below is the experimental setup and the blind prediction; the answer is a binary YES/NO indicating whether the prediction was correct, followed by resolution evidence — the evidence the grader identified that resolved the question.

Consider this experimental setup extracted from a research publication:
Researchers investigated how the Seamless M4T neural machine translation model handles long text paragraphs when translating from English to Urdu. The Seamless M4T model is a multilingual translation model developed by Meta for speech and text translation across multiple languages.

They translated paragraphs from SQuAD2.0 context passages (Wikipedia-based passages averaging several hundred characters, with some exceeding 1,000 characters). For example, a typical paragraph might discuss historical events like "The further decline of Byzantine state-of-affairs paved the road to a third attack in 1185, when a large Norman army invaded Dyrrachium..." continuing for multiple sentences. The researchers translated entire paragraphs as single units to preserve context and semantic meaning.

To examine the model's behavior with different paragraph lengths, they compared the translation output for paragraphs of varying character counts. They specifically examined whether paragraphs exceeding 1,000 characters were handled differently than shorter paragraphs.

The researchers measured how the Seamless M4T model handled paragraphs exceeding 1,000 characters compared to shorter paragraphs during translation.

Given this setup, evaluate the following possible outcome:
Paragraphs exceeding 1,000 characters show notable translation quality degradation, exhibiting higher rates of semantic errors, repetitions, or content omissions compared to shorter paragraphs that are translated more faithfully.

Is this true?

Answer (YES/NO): NO